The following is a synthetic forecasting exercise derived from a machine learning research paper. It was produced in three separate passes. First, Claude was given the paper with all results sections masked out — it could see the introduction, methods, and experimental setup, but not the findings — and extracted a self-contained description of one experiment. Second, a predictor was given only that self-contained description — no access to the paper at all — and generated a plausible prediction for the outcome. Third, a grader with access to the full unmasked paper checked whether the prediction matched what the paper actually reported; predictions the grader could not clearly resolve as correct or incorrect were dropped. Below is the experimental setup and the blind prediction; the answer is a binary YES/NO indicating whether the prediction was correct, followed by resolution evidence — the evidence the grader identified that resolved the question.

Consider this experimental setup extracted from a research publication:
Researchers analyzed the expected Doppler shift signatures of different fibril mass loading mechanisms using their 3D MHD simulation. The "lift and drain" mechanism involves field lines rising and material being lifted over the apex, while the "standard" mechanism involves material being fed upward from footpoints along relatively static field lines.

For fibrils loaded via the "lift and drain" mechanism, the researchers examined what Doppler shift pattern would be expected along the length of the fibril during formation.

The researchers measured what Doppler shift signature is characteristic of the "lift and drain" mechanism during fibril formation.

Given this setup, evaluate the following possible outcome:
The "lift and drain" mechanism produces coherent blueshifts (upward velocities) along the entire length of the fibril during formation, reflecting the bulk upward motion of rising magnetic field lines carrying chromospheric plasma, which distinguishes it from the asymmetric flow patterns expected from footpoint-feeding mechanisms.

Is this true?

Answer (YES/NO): YES